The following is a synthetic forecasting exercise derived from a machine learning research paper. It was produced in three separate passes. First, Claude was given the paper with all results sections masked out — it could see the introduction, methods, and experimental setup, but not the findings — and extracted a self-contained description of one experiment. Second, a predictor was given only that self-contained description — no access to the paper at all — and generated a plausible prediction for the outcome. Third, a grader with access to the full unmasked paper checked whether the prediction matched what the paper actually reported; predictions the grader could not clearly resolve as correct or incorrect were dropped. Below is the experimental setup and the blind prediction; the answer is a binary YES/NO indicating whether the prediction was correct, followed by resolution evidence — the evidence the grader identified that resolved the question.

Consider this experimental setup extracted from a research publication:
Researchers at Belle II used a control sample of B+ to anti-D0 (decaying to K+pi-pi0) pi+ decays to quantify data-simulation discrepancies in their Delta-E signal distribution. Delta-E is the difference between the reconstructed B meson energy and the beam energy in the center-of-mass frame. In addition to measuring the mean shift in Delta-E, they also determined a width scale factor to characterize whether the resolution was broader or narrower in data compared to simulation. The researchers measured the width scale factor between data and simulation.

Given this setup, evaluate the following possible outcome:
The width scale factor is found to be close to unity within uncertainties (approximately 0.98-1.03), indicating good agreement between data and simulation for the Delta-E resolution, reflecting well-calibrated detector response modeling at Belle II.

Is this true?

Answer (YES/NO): NO